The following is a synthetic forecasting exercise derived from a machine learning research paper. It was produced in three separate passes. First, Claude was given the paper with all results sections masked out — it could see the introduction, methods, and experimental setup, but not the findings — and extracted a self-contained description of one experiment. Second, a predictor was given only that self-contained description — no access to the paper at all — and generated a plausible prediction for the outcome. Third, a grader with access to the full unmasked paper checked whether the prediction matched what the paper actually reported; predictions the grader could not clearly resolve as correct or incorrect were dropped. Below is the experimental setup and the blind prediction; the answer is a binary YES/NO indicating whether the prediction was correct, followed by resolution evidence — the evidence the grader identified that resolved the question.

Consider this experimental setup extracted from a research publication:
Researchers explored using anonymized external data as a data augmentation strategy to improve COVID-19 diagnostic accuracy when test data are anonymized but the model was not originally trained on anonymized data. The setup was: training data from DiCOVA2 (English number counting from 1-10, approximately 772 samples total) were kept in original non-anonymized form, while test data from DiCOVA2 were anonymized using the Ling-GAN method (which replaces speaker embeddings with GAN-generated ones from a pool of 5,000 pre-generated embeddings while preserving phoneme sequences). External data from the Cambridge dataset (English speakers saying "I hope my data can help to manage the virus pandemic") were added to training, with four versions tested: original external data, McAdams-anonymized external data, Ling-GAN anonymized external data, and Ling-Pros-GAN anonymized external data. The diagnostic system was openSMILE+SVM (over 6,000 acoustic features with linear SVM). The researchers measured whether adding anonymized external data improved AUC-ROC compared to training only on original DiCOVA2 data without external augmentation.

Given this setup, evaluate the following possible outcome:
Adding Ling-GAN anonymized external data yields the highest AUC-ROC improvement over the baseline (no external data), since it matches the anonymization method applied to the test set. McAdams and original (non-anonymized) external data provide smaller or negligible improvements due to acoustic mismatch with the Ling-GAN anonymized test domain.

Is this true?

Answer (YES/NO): NO